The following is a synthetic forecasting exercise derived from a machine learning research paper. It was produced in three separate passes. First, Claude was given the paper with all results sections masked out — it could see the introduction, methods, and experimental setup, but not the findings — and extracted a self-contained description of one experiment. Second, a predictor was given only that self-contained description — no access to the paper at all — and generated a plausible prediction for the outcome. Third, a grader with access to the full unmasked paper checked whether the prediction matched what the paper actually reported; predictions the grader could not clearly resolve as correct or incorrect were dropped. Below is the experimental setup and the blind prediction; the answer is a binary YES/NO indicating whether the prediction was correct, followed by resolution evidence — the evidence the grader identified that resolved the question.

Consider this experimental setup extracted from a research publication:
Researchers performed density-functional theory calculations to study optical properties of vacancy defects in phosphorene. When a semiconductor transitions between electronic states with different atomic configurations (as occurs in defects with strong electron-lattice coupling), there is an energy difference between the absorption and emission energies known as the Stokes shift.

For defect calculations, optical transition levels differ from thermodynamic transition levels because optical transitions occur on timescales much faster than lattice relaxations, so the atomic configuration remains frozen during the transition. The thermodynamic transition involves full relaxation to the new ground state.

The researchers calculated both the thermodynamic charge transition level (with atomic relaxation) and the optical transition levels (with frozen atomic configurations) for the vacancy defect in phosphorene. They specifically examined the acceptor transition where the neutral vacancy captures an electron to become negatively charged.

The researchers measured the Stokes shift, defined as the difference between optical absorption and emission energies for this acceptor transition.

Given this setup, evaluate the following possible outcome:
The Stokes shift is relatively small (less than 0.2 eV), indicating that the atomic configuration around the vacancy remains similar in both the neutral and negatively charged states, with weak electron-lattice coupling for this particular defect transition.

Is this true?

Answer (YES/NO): NO